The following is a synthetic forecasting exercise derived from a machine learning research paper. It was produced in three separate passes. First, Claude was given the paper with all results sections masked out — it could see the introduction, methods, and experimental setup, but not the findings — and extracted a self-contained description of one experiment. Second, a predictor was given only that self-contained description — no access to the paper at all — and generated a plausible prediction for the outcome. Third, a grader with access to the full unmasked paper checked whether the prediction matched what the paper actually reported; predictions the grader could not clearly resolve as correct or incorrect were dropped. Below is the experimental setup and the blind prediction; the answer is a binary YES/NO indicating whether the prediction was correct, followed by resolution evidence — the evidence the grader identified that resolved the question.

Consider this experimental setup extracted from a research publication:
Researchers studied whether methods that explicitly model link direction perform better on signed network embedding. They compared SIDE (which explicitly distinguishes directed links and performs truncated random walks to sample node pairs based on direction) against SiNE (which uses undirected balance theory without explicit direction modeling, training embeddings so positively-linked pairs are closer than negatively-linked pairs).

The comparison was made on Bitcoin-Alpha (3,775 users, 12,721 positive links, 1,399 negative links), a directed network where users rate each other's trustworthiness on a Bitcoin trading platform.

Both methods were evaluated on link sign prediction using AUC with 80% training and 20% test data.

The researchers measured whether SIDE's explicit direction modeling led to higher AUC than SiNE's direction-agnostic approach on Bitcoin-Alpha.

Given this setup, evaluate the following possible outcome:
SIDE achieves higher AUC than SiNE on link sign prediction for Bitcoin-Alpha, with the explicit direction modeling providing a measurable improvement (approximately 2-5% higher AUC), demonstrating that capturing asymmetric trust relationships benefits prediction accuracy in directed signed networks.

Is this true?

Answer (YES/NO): NO